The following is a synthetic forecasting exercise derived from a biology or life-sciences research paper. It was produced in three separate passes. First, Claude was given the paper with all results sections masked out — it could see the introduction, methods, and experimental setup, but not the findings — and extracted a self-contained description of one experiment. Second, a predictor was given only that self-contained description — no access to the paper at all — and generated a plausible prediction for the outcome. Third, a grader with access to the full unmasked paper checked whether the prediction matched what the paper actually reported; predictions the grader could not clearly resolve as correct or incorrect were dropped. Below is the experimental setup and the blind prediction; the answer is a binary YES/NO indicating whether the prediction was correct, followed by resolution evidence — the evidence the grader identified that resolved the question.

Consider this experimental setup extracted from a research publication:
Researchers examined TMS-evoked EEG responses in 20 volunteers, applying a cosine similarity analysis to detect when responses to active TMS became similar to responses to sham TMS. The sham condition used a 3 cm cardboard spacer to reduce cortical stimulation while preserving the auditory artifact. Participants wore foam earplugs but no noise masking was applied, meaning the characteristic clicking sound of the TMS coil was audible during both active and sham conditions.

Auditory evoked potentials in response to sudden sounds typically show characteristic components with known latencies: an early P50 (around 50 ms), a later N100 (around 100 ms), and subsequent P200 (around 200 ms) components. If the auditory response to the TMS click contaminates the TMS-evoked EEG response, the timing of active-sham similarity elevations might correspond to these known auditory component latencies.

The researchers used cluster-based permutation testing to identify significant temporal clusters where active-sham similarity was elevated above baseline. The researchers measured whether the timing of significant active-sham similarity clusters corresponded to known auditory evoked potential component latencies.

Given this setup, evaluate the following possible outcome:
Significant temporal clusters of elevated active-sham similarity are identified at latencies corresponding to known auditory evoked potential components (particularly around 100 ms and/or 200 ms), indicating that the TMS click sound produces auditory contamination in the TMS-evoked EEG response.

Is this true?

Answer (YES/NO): YES